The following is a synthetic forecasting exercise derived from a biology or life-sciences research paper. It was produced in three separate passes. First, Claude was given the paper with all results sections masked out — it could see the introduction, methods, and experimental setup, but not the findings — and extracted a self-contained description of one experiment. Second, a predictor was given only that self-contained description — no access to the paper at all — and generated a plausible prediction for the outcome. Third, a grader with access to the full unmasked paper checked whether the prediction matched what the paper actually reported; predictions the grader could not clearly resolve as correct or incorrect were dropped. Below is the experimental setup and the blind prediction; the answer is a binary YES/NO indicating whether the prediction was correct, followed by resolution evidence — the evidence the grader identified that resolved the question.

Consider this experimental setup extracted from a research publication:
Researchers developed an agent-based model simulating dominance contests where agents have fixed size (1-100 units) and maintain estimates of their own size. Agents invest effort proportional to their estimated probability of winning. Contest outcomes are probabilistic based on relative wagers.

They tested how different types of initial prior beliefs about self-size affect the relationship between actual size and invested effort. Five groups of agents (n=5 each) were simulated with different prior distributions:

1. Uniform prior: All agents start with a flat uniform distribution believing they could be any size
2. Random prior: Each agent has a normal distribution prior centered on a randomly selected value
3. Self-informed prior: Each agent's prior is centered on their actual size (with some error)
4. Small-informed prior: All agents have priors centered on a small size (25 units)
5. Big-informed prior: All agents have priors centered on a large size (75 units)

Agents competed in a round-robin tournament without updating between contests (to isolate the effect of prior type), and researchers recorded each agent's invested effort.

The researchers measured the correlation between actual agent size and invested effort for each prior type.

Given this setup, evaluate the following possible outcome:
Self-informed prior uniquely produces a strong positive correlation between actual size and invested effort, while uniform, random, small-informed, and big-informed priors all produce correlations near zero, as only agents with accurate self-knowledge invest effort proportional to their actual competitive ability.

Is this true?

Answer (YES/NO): YES